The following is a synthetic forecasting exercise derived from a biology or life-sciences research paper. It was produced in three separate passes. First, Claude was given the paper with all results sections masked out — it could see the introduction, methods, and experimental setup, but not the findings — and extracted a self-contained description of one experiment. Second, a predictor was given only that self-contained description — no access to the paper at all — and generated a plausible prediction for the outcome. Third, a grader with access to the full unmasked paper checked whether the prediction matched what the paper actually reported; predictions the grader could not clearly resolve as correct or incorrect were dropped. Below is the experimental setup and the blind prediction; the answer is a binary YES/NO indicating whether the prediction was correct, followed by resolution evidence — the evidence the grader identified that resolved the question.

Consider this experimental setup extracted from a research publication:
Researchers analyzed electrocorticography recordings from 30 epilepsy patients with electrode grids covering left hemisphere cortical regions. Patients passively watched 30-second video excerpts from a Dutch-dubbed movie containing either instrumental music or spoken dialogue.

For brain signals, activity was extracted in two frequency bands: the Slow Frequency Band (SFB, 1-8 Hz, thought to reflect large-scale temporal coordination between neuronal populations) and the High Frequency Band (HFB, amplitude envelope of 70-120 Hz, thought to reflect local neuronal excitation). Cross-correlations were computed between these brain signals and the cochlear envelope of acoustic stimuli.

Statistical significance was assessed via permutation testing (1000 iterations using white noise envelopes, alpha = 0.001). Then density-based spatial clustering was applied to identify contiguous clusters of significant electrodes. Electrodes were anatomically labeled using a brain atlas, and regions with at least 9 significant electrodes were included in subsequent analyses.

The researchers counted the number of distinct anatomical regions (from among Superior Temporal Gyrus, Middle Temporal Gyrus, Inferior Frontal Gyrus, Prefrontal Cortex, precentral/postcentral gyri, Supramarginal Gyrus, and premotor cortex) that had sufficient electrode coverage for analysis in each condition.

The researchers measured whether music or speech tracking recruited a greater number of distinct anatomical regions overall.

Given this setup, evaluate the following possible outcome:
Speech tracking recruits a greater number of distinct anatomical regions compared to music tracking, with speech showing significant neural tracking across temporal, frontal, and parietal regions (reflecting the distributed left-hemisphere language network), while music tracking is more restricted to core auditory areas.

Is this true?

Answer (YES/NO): NO